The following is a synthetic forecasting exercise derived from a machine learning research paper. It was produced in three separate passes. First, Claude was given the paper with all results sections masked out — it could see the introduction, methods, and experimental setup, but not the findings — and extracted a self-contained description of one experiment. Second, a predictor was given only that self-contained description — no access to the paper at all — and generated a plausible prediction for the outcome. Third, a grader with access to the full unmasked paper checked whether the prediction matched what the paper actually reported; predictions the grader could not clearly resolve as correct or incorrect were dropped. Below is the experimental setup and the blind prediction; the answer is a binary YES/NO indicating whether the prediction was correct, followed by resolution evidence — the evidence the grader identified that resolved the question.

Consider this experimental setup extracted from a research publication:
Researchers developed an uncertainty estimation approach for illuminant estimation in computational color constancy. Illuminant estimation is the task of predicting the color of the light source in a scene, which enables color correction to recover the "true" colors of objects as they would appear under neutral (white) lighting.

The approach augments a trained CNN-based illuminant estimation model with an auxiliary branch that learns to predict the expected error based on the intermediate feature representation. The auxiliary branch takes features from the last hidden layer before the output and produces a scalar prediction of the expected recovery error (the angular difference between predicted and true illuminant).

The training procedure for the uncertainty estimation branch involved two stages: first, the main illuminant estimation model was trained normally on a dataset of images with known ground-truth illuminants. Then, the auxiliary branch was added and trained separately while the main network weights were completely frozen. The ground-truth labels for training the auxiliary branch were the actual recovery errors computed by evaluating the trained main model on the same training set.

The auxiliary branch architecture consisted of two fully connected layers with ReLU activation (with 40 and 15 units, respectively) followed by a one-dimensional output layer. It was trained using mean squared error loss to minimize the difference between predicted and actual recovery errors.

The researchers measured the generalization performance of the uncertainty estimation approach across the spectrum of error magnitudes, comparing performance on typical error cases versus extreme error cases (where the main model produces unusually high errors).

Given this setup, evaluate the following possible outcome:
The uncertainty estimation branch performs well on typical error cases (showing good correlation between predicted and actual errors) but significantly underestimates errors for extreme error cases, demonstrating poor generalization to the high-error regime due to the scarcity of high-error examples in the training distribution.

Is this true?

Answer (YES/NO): YES